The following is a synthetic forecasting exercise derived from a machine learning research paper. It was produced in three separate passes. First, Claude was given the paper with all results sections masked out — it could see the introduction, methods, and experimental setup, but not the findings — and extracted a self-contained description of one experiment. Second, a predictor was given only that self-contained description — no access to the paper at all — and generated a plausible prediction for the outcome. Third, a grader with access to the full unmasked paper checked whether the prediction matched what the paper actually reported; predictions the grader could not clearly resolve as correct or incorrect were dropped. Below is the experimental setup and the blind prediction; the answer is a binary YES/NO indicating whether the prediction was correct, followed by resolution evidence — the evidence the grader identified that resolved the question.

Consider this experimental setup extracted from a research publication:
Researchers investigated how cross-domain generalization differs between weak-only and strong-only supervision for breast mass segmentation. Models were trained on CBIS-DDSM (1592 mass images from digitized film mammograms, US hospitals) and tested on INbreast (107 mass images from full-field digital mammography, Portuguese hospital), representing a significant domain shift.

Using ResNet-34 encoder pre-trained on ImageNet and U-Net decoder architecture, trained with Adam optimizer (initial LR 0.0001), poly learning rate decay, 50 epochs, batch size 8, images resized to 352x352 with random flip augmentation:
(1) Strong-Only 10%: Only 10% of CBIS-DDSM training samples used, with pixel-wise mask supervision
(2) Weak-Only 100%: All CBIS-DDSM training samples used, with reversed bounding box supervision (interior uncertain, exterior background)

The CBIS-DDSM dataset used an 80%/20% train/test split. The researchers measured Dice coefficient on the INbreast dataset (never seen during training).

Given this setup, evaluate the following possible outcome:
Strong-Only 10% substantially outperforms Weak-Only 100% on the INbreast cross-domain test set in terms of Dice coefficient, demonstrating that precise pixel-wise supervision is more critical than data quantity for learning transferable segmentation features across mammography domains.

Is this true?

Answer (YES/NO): NO